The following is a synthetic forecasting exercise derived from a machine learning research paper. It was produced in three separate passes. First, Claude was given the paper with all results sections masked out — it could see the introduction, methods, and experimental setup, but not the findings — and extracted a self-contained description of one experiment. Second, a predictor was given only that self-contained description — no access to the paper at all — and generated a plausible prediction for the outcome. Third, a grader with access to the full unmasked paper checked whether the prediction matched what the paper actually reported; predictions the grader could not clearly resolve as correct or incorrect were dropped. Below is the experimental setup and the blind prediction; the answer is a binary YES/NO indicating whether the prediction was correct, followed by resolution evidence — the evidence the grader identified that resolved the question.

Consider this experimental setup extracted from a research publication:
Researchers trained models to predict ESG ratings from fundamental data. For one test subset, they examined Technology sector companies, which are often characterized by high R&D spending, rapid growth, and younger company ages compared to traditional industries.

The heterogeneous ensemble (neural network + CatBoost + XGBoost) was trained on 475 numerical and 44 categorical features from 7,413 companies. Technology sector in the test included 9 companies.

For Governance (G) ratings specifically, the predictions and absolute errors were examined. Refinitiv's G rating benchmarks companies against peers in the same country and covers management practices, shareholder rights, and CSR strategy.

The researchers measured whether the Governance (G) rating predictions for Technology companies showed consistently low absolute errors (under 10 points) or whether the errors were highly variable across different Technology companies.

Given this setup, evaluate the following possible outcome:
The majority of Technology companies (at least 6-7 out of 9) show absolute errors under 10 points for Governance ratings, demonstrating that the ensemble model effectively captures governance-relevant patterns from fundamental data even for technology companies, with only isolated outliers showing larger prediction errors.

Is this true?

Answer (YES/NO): NO